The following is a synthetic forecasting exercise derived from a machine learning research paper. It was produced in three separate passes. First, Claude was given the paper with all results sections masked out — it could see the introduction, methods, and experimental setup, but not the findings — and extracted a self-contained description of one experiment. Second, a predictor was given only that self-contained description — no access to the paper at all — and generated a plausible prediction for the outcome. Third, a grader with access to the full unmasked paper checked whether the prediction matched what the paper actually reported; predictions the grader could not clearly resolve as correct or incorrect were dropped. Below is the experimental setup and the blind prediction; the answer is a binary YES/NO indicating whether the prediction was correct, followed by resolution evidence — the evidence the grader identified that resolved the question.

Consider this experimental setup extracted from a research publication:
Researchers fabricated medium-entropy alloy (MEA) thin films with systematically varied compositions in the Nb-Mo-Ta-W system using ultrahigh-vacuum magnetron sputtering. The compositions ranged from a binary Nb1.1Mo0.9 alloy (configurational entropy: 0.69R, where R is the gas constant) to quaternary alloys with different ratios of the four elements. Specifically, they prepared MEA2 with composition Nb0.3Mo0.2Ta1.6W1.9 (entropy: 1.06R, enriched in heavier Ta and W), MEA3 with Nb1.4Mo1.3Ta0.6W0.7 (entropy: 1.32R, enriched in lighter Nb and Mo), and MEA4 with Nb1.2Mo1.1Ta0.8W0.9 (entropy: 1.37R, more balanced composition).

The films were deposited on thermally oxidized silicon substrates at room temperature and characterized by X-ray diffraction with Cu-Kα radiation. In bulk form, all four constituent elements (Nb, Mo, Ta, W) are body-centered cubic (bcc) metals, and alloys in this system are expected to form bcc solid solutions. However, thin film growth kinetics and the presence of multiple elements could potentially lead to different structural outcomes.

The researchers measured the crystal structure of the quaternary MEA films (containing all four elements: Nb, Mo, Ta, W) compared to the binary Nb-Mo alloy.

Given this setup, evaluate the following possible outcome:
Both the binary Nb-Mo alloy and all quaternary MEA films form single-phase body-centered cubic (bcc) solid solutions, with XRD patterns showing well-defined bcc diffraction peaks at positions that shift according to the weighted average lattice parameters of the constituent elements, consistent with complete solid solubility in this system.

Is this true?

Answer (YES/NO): NO